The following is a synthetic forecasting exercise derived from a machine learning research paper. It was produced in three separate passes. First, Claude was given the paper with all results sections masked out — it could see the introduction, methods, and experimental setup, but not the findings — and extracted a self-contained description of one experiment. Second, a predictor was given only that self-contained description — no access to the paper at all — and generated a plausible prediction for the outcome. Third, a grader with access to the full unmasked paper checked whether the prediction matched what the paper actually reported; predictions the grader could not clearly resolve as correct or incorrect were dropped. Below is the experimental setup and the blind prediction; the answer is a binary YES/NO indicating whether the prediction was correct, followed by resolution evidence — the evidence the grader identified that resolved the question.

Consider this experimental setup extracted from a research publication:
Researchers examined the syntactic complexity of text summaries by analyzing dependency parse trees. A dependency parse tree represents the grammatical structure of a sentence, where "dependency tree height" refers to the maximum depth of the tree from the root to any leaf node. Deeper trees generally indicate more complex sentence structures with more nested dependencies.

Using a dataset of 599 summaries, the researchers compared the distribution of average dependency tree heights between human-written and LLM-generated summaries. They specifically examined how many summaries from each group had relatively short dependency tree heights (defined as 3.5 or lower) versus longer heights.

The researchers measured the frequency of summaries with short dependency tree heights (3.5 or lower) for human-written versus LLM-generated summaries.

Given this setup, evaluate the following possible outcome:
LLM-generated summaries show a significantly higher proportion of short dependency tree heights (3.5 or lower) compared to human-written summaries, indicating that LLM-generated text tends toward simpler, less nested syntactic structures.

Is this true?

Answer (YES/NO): NO